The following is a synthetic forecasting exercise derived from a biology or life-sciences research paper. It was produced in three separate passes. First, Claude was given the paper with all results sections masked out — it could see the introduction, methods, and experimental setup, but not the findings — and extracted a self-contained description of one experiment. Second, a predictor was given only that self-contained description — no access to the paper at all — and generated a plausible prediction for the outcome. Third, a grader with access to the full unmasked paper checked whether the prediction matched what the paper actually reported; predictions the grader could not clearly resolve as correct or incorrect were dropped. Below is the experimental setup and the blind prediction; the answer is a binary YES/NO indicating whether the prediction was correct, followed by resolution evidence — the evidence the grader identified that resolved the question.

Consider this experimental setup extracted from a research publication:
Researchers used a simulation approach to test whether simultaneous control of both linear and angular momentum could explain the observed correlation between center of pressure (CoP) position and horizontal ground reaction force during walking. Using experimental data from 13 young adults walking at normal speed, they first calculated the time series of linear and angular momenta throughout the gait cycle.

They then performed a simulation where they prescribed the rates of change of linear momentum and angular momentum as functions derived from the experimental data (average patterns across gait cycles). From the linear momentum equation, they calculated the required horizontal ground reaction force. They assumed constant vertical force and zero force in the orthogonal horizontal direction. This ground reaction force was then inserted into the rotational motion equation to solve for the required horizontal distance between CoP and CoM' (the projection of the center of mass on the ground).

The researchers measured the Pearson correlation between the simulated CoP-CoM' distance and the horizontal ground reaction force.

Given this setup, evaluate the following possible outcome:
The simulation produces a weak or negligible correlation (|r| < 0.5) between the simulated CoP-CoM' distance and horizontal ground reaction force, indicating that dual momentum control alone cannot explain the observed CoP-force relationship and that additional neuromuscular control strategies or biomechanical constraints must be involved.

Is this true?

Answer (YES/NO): NO